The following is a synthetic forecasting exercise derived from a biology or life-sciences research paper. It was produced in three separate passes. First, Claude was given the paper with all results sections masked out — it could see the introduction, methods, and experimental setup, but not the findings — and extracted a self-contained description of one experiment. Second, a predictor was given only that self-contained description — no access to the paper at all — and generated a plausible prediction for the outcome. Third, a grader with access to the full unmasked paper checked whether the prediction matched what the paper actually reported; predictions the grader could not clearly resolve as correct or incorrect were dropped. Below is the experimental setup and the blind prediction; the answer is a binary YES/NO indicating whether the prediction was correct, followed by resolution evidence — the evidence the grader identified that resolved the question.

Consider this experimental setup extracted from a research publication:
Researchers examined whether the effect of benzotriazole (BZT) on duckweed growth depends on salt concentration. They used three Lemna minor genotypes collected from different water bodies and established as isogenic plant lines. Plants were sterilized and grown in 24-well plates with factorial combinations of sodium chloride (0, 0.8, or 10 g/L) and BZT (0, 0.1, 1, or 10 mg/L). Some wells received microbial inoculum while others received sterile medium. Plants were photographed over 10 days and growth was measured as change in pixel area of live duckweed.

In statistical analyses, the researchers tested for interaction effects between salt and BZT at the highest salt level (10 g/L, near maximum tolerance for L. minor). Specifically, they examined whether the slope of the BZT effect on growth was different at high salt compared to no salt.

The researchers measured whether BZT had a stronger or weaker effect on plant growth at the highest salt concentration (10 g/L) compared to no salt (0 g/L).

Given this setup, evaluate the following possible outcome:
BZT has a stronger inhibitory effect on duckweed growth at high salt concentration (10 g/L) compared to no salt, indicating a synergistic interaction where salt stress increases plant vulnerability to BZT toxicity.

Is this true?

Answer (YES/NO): NO